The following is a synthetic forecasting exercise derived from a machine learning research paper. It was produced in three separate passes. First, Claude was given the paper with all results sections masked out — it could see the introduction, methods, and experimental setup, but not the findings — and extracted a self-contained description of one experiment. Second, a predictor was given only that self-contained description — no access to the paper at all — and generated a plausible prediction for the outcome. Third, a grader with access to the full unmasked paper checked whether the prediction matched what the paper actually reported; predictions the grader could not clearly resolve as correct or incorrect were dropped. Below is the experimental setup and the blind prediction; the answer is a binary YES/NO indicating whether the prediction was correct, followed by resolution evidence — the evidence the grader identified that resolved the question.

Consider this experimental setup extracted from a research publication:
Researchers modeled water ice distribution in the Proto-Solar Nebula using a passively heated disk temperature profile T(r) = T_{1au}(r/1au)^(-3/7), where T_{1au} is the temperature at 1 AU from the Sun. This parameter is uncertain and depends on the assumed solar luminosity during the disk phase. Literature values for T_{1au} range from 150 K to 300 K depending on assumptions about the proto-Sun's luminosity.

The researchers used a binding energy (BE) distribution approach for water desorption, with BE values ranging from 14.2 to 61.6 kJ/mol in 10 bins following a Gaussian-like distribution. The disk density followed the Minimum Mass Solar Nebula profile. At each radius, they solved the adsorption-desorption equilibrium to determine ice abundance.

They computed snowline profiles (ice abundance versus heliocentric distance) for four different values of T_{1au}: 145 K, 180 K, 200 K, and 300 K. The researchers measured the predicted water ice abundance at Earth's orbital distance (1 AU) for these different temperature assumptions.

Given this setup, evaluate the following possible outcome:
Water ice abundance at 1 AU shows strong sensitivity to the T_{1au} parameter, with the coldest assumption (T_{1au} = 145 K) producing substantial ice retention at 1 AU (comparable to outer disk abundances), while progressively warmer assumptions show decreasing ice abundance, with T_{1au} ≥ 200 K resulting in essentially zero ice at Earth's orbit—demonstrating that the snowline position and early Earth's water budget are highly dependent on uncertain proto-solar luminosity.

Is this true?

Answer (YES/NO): NO